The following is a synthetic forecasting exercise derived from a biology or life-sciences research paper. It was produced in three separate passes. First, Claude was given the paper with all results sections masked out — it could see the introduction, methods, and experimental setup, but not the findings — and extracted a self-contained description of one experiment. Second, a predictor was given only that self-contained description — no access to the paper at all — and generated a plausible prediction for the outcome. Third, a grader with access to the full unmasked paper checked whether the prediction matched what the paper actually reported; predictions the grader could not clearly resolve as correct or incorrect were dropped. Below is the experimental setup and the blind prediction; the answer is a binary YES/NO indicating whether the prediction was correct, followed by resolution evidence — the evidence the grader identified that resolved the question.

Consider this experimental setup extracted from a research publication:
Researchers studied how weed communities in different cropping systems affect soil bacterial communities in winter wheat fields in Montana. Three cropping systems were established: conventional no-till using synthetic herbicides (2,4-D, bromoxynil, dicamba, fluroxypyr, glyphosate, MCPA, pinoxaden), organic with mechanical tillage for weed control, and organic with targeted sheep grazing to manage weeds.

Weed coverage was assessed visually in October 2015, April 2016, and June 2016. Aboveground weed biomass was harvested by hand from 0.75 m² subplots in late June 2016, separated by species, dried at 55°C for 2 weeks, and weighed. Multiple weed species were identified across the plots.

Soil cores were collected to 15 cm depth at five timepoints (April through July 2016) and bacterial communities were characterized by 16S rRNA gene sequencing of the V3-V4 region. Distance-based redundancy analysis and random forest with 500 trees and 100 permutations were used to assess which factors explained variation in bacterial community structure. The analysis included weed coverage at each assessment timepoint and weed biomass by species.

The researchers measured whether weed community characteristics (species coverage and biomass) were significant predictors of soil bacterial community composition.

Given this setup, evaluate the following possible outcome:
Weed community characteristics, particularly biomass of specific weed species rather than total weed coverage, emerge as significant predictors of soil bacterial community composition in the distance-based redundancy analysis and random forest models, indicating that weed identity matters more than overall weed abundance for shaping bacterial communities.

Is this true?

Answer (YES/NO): NO